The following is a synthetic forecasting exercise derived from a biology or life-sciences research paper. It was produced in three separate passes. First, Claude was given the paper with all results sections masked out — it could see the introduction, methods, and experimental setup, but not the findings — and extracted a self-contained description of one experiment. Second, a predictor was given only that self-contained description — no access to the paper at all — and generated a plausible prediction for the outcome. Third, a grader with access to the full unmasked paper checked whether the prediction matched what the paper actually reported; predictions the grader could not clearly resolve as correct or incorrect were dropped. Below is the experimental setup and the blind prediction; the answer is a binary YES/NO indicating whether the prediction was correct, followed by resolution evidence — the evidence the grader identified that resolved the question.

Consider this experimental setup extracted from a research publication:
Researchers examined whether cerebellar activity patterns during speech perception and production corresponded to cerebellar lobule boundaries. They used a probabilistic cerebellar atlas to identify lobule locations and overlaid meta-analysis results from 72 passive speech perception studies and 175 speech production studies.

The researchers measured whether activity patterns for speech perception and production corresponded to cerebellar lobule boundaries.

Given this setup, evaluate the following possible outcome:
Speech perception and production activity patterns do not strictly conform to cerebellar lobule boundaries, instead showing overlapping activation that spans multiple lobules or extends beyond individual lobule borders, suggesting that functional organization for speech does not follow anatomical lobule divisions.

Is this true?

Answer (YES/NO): YES